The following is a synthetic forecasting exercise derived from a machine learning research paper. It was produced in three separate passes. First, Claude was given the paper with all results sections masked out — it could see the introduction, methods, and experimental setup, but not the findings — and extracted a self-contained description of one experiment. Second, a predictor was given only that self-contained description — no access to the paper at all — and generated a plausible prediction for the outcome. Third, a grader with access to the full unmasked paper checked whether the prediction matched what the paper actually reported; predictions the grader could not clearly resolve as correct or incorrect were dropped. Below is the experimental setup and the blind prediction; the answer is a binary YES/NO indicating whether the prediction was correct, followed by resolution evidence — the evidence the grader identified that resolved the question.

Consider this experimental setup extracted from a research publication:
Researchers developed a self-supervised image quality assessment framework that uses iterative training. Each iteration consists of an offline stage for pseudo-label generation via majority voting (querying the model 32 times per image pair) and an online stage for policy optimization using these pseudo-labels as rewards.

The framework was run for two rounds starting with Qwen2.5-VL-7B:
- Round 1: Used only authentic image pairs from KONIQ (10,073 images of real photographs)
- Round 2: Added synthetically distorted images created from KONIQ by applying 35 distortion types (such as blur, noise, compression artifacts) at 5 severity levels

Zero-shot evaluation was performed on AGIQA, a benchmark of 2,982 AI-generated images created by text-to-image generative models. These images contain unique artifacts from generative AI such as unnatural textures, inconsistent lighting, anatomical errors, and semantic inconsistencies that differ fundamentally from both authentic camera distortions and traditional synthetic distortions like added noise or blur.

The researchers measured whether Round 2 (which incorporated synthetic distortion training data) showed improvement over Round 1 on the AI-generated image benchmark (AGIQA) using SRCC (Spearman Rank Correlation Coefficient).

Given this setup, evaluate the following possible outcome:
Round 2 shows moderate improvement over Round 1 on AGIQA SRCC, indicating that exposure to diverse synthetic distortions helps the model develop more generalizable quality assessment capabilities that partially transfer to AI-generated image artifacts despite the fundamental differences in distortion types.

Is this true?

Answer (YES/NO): NO